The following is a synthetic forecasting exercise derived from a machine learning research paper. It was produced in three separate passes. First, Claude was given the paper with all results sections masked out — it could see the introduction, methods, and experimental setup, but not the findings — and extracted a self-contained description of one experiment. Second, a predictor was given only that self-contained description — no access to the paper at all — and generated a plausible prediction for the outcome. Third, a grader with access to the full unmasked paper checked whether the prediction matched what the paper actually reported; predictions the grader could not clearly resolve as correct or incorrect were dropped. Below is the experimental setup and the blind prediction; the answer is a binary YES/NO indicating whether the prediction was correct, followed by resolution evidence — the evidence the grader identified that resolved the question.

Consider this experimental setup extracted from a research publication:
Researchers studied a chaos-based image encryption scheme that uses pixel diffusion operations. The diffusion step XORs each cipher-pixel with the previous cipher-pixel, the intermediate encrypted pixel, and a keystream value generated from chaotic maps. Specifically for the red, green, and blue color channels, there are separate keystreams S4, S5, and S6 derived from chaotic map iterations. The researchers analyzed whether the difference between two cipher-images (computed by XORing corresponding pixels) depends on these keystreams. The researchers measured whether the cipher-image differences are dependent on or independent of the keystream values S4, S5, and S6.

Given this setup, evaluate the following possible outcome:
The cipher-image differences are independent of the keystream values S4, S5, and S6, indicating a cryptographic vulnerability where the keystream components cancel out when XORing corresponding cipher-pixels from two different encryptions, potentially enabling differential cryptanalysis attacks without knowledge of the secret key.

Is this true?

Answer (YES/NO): YES